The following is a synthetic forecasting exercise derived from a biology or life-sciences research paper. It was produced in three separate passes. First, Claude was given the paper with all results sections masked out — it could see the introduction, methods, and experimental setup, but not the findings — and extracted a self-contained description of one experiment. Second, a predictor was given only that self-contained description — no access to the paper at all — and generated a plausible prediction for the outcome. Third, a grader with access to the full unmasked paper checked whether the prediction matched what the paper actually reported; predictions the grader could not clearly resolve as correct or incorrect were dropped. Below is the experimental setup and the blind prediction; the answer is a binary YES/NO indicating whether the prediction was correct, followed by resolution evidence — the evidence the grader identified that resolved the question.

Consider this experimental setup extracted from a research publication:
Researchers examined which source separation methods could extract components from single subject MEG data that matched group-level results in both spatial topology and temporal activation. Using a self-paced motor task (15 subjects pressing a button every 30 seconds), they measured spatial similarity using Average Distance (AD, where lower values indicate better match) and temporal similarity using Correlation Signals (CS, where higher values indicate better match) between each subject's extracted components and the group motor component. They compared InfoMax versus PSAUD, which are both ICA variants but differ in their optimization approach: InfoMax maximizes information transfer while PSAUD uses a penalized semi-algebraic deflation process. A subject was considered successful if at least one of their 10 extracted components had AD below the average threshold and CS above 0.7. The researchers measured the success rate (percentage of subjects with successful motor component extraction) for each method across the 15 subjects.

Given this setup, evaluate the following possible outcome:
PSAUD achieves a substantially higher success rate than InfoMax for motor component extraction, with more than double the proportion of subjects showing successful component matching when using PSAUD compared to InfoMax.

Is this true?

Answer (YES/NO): NO